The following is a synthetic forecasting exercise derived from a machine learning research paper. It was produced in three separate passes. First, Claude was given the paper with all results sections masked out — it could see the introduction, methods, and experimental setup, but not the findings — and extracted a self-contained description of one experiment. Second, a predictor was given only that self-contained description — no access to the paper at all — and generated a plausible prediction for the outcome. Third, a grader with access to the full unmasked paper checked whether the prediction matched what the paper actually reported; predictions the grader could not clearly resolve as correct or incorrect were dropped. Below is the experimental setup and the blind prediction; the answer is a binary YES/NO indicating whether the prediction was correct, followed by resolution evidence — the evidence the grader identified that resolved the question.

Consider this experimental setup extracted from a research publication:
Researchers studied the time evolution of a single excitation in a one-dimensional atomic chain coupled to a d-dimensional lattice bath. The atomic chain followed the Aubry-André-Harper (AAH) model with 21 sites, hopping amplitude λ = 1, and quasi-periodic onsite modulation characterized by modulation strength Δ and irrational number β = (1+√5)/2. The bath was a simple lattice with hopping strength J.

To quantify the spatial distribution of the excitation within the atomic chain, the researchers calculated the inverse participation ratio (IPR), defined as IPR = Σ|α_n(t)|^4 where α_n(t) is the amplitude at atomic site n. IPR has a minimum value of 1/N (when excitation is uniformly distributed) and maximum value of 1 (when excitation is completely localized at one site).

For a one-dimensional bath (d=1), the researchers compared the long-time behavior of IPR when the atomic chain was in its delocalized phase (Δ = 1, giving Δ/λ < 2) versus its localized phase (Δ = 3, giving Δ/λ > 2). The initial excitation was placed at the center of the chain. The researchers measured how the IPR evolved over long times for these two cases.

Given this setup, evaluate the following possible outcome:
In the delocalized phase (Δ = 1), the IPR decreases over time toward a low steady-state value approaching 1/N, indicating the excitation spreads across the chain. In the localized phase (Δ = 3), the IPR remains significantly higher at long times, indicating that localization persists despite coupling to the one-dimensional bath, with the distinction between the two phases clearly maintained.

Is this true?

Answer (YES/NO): YES